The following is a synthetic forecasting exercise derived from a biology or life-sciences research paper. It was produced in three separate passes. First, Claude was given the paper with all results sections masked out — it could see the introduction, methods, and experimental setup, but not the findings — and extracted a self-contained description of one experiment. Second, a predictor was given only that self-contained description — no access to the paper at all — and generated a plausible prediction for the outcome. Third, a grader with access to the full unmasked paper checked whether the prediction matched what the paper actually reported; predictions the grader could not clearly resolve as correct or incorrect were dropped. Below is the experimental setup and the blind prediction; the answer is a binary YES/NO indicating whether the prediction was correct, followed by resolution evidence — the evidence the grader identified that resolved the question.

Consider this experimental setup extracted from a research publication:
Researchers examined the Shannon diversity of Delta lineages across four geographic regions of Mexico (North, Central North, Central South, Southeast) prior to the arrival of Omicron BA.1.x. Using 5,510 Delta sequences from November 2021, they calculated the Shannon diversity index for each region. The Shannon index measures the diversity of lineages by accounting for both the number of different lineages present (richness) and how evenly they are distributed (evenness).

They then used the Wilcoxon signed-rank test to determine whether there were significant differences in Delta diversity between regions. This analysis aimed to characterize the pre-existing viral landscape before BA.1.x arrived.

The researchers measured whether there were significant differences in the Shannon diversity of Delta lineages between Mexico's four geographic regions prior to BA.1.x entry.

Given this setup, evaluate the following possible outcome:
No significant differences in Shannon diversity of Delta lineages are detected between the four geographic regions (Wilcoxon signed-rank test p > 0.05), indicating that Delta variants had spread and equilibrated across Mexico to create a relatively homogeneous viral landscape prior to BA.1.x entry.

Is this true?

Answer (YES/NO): NO